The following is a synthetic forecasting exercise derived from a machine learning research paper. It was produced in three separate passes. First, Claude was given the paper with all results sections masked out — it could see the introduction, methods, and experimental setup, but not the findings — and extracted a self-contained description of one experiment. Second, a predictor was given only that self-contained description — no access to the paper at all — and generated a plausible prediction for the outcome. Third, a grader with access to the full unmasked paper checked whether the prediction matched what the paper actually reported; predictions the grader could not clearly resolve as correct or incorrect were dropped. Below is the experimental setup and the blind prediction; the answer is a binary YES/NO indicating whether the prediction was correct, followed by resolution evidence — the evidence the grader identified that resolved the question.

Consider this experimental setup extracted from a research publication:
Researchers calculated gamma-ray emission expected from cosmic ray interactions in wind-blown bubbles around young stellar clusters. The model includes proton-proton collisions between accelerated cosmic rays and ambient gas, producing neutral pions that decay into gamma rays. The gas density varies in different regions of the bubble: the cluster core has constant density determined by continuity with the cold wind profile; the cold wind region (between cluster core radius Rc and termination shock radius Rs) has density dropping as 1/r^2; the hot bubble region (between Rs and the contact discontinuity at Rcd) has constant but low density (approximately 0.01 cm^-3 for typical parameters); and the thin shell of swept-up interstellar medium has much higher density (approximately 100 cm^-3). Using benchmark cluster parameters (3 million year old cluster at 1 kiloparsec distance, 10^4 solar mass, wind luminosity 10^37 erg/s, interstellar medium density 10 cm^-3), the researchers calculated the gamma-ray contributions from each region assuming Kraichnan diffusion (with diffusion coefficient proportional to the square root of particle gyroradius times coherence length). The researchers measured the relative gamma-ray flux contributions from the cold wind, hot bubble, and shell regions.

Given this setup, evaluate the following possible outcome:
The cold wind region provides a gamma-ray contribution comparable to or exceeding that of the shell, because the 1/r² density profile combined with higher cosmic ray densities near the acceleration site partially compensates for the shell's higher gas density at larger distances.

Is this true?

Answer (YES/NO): NO